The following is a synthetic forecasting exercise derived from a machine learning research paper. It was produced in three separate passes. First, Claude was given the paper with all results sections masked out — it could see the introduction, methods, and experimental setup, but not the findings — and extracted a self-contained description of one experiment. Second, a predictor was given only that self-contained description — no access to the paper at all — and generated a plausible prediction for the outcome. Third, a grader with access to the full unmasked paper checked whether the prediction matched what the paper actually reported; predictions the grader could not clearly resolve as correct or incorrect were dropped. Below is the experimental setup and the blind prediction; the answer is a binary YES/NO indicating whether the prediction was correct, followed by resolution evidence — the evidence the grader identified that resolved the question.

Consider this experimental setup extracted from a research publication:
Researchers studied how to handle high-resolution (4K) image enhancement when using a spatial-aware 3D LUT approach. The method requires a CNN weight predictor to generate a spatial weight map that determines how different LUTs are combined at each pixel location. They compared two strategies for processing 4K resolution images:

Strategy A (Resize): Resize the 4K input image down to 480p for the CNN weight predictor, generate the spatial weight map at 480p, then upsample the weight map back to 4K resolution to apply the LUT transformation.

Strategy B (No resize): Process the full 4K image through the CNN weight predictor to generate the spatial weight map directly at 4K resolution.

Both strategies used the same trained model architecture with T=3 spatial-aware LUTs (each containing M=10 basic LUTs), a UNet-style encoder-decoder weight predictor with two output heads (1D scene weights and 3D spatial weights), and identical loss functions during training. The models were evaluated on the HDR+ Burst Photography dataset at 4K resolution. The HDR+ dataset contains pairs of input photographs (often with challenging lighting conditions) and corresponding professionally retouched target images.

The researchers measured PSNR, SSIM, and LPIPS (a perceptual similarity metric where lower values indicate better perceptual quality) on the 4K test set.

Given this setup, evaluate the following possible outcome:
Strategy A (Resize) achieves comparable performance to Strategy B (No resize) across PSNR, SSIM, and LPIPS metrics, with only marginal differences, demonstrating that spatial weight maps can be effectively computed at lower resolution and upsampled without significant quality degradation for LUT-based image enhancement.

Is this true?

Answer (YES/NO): NO